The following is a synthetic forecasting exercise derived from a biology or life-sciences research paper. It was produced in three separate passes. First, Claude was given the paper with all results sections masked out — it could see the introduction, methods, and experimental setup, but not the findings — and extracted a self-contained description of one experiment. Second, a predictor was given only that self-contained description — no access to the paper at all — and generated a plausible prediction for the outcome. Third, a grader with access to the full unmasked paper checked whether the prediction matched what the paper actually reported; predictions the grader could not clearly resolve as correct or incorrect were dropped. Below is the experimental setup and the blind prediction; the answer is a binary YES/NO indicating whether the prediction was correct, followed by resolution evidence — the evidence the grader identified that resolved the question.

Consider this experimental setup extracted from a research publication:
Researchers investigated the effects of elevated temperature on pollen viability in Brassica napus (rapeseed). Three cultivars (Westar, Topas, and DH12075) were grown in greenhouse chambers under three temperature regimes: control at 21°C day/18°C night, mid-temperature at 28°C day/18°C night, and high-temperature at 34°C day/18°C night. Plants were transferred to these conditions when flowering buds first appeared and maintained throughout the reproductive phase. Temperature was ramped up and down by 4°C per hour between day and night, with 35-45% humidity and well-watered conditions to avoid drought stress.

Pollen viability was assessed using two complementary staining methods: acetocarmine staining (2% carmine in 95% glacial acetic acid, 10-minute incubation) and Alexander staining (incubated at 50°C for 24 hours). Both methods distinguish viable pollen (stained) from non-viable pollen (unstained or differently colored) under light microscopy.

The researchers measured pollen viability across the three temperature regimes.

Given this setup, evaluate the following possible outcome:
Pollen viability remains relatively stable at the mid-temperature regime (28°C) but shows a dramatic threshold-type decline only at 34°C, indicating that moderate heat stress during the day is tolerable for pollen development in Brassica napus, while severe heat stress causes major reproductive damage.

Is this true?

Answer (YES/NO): NO